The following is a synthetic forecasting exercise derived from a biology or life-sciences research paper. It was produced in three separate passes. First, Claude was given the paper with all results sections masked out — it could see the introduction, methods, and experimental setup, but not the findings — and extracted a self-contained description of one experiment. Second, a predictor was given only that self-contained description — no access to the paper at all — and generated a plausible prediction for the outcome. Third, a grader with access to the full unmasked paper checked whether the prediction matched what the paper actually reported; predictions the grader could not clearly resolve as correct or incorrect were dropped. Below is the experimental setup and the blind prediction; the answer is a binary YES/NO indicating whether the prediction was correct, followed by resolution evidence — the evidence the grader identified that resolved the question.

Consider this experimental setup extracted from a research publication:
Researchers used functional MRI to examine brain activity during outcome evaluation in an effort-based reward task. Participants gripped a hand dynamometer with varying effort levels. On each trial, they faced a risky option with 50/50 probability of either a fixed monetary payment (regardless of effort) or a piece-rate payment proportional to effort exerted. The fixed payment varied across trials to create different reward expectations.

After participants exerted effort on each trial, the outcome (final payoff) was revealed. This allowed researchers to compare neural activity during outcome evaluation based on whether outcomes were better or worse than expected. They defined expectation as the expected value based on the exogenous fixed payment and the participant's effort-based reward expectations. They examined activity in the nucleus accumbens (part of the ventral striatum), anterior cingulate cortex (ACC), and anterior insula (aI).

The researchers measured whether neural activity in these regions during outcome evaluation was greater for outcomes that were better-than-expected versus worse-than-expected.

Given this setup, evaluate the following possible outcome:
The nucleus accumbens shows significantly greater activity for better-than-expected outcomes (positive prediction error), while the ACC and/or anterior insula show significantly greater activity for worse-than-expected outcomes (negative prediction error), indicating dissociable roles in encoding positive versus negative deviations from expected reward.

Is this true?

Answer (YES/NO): NO